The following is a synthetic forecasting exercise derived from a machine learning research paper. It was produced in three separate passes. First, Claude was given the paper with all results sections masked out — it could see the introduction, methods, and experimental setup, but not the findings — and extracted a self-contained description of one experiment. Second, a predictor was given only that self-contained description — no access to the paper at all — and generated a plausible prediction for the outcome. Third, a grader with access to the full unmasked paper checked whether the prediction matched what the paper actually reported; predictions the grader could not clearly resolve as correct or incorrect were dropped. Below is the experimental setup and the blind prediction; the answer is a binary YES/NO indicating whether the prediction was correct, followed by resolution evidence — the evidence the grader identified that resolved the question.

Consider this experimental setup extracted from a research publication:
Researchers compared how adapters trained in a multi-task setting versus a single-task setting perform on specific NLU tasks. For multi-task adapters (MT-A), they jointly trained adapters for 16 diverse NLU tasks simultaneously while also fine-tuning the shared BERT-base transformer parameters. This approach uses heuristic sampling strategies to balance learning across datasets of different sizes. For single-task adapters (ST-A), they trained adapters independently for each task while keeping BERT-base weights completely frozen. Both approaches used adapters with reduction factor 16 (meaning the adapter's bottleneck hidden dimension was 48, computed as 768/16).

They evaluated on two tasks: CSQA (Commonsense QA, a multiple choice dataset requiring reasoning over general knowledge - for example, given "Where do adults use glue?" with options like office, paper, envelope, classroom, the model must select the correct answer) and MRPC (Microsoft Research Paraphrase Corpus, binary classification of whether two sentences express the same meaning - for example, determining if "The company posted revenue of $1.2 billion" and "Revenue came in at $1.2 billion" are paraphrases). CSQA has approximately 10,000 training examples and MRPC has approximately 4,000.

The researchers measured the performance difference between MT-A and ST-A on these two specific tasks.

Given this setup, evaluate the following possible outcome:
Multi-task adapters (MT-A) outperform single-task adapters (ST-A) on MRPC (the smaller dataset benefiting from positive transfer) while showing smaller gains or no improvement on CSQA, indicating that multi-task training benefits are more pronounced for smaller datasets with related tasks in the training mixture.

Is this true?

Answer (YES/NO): NO